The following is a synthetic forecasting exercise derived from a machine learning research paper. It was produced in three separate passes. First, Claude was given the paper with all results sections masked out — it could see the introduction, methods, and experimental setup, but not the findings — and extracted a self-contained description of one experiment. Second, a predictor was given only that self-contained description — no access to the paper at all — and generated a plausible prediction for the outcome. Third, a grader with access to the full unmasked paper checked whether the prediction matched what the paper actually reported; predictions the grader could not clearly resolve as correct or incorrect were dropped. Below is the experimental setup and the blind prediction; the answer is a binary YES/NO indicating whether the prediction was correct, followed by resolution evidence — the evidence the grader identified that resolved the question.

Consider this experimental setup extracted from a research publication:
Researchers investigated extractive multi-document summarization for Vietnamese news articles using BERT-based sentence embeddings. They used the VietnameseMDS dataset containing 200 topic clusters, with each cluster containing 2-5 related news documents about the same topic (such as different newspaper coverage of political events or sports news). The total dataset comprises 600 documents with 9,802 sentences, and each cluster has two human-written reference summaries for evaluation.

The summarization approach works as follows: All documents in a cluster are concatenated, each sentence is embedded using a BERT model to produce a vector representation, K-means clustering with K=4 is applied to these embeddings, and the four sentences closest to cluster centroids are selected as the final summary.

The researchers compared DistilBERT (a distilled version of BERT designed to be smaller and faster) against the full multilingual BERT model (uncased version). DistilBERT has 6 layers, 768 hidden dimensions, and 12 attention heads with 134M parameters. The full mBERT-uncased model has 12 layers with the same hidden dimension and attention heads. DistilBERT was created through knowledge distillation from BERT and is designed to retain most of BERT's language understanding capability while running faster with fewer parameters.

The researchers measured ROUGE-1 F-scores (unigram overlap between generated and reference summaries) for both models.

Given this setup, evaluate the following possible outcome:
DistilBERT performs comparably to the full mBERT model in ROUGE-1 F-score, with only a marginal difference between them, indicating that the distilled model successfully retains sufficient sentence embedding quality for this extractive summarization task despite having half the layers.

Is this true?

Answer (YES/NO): YES